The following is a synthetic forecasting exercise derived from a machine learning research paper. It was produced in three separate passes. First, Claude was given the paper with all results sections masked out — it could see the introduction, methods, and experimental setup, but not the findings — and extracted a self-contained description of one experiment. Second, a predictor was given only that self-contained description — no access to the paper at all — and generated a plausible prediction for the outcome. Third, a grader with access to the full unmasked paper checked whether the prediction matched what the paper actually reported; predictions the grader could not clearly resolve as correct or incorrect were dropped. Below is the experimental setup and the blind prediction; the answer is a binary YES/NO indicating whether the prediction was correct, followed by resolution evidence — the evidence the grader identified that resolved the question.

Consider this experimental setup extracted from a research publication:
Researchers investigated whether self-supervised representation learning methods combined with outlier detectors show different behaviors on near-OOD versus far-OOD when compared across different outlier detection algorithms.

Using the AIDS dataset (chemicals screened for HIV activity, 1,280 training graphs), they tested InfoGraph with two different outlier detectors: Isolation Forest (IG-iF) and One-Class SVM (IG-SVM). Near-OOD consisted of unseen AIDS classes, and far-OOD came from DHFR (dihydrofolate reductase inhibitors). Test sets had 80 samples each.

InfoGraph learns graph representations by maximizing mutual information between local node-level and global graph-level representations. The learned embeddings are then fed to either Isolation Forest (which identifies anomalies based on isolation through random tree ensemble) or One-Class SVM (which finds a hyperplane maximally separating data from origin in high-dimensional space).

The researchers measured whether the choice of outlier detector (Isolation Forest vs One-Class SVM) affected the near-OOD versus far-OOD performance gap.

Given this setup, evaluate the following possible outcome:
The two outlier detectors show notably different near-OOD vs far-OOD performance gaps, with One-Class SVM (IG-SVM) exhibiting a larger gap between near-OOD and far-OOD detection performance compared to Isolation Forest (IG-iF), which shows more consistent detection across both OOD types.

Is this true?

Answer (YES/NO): YES